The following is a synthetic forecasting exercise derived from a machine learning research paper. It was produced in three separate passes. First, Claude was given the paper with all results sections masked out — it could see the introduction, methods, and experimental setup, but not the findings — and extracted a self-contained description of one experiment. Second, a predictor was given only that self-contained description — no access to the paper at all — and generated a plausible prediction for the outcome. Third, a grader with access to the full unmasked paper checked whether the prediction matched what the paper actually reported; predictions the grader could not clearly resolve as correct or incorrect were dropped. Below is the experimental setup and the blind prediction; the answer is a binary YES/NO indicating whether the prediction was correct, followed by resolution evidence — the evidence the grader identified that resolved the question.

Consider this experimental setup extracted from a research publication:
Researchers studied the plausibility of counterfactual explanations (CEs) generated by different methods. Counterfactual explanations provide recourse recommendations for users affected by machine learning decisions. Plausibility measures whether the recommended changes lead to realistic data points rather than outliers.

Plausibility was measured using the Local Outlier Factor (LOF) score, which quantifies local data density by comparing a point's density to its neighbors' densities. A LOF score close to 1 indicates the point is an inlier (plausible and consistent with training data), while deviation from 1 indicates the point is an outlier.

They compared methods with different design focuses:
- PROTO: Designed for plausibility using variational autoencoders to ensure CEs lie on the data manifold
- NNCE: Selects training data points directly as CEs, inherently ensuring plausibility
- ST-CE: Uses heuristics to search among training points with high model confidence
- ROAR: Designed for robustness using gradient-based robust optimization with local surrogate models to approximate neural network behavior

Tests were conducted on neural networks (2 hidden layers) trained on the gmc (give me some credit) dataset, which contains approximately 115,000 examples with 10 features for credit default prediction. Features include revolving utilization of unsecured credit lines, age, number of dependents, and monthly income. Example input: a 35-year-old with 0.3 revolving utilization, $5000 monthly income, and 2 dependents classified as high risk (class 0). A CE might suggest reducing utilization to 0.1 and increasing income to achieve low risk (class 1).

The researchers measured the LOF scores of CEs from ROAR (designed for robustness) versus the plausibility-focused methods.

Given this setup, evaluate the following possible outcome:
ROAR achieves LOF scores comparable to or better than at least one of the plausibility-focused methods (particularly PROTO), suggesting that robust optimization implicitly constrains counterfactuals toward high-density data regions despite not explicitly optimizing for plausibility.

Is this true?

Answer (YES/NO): NO